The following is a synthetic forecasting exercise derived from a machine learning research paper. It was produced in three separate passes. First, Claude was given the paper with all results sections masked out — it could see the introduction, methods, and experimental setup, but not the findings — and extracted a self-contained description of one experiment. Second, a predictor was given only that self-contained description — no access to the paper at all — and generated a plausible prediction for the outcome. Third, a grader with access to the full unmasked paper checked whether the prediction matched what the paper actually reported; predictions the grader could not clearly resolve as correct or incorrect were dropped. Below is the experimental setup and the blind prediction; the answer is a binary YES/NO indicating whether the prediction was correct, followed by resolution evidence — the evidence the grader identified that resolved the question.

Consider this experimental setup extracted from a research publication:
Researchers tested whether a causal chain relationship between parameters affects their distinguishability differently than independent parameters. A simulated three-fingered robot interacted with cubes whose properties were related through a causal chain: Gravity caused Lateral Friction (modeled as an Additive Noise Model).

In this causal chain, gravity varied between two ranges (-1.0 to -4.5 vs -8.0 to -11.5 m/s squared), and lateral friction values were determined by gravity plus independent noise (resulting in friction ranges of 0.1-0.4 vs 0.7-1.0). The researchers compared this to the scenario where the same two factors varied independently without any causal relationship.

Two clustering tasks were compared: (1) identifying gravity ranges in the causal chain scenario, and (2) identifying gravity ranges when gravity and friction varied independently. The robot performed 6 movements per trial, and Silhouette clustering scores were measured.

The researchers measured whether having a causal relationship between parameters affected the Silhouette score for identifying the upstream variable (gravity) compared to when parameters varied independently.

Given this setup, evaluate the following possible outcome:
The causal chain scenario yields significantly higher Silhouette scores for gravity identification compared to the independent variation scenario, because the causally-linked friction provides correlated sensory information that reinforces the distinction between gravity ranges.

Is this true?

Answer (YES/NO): YES